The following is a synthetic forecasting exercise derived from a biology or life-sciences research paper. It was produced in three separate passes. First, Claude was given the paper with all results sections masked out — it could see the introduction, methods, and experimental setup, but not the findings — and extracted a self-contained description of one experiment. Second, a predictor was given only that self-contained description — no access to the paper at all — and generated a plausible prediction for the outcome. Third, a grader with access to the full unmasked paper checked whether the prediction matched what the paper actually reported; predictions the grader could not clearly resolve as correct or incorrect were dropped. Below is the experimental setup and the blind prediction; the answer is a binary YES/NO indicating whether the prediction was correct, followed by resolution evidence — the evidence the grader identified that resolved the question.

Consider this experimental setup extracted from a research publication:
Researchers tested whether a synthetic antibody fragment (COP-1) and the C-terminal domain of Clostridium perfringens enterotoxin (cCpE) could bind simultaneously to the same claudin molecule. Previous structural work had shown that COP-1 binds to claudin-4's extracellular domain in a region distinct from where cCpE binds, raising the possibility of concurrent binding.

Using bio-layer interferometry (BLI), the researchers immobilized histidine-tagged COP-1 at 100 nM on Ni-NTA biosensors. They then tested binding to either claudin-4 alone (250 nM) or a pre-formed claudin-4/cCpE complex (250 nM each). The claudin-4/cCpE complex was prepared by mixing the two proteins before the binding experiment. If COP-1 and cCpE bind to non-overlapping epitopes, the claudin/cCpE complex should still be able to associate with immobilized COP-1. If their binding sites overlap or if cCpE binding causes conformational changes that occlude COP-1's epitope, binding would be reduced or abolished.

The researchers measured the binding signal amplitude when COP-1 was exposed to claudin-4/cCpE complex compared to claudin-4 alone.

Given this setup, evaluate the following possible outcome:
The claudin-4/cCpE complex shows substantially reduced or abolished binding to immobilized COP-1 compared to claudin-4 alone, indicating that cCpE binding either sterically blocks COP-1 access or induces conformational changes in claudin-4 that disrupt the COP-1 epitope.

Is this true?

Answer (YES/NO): NO